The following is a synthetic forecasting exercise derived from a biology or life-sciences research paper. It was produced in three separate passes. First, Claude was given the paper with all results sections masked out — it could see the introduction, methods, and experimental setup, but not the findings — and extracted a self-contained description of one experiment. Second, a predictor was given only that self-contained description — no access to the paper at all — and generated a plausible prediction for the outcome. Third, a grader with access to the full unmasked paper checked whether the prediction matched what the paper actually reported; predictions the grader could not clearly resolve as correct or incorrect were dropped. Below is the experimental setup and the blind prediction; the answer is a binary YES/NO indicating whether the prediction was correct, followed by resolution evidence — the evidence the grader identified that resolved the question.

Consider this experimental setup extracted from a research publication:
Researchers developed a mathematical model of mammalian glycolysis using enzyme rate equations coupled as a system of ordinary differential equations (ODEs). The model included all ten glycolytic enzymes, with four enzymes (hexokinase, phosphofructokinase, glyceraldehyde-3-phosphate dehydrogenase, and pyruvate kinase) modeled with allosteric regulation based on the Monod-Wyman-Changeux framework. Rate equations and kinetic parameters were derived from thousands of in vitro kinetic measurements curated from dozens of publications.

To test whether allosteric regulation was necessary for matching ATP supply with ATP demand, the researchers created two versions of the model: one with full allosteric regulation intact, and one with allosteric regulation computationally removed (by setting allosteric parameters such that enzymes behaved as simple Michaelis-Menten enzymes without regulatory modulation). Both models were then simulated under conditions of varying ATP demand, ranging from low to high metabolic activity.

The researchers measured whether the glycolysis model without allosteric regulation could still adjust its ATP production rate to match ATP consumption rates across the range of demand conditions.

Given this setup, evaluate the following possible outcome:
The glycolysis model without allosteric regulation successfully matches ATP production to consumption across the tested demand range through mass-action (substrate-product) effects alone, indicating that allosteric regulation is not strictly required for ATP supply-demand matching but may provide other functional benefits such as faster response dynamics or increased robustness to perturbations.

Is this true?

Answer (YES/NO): YES